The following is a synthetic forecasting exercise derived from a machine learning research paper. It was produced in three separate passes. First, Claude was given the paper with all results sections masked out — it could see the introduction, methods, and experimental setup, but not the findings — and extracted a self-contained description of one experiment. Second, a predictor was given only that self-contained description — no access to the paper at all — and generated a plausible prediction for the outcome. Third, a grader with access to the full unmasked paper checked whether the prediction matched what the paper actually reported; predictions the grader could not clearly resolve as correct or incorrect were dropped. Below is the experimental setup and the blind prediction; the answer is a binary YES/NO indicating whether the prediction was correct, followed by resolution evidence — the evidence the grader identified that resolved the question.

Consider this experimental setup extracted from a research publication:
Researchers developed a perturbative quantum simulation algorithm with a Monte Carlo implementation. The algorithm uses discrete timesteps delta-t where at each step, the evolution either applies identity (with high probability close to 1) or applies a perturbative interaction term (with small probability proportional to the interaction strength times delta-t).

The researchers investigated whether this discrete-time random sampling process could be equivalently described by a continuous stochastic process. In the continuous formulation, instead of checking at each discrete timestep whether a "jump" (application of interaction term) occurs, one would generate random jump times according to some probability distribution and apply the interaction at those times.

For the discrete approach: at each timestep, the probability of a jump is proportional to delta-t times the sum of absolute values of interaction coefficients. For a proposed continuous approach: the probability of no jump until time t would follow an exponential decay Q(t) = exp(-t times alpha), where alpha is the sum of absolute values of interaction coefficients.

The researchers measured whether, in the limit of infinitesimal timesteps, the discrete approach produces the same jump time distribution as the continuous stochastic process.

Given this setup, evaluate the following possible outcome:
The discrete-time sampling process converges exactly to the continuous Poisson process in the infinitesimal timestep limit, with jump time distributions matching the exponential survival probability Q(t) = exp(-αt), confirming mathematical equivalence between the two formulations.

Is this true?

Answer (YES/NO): YES